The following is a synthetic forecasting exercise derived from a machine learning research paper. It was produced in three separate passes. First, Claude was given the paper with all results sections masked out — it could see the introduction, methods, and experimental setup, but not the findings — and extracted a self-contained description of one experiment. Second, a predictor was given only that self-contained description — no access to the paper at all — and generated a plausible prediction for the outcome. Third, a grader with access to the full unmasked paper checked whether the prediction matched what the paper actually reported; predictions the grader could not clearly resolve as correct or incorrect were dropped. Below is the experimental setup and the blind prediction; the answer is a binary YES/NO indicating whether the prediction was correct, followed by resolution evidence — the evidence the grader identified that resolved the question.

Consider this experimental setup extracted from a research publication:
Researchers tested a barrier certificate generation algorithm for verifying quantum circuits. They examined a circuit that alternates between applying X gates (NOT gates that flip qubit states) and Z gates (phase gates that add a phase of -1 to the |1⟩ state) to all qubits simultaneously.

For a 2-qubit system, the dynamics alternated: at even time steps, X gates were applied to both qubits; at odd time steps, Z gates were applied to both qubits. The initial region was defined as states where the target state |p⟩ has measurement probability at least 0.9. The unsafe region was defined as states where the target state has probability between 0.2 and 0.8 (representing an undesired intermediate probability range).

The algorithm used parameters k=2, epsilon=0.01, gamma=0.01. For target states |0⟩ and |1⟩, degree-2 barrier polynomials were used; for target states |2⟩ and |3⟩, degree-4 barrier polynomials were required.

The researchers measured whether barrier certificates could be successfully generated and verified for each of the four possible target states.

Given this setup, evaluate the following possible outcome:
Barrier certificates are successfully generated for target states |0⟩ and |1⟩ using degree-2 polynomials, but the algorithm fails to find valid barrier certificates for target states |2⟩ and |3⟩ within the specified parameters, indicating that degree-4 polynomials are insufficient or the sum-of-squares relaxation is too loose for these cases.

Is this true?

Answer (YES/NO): NO